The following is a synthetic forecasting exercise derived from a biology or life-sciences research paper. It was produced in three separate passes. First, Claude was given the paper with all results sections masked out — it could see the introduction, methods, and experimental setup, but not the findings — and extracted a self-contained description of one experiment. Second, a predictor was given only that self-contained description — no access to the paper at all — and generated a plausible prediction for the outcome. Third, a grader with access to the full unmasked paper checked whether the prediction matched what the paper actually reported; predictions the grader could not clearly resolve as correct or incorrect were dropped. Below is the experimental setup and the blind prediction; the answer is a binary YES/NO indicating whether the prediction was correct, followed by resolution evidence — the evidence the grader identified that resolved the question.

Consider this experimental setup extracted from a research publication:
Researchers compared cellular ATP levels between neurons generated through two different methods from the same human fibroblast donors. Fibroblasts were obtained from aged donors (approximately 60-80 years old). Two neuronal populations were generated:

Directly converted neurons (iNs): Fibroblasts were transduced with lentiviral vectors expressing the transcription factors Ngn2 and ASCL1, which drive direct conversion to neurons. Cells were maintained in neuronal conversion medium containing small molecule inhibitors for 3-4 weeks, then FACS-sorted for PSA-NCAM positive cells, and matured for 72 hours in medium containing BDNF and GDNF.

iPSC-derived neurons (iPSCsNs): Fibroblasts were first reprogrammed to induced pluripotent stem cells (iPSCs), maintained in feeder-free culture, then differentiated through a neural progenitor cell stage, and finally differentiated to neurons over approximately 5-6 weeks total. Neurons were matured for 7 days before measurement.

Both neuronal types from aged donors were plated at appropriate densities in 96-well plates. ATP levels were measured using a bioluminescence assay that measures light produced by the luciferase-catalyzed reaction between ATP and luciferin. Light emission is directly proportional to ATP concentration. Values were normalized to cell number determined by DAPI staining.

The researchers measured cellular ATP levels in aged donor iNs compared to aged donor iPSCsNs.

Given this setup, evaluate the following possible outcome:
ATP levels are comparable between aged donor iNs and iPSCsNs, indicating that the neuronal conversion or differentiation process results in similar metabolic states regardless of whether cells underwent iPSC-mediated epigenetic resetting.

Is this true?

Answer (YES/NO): YES